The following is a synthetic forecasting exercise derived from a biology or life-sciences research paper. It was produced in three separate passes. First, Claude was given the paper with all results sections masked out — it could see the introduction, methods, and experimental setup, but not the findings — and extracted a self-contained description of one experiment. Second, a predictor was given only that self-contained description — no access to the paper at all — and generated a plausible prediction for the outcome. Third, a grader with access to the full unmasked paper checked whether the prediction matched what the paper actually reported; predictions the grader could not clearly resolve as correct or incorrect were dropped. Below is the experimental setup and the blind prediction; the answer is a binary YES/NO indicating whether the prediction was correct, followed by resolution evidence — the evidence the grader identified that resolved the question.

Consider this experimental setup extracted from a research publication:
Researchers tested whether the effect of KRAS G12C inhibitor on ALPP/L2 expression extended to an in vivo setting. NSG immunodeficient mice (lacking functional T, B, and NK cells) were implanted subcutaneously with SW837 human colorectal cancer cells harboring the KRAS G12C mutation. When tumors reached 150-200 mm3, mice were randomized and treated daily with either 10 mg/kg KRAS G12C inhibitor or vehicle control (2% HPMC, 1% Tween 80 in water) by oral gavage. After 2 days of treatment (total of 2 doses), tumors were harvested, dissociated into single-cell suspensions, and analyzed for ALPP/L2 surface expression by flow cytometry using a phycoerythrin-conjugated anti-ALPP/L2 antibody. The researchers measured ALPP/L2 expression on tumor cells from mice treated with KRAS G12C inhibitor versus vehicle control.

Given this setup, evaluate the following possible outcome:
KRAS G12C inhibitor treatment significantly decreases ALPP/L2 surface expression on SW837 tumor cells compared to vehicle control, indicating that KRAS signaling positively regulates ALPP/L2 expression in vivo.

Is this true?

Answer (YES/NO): NO